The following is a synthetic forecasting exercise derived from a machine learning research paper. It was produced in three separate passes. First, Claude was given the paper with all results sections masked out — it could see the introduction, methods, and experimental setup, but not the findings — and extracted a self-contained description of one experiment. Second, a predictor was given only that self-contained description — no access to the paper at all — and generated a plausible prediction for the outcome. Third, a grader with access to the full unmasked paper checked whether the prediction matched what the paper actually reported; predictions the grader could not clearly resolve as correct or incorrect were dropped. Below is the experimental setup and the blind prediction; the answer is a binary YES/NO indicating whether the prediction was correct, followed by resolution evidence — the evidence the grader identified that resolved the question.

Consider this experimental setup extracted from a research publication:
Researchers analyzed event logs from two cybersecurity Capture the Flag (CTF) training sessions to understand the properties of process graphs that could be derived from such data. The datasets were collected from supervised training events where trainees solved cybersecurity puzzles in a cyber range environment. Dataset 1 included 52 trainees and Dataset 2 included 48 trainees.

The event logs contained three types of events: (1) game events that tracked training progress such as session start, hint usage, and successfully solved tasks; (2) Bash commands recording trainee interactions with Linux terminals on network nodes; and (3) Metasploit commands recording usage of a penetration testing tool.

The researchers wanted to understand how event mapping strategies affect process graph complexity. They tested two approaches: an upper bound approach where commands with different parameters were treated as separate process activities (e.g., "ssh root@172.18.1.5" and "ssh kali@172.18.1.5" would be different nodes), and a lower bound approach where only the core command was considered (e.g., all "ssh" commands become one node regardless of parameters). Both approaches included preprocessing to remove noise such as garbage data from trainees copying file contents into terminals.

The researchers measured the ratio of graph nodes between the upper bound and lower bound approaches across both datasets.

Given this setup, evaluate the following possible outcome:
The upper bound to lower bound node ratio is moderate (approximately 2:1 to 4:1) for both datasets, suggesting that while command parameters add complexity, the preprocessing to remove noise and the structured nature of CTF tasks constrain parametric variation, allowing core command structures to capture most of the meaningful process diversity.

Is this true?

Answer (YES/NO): YES